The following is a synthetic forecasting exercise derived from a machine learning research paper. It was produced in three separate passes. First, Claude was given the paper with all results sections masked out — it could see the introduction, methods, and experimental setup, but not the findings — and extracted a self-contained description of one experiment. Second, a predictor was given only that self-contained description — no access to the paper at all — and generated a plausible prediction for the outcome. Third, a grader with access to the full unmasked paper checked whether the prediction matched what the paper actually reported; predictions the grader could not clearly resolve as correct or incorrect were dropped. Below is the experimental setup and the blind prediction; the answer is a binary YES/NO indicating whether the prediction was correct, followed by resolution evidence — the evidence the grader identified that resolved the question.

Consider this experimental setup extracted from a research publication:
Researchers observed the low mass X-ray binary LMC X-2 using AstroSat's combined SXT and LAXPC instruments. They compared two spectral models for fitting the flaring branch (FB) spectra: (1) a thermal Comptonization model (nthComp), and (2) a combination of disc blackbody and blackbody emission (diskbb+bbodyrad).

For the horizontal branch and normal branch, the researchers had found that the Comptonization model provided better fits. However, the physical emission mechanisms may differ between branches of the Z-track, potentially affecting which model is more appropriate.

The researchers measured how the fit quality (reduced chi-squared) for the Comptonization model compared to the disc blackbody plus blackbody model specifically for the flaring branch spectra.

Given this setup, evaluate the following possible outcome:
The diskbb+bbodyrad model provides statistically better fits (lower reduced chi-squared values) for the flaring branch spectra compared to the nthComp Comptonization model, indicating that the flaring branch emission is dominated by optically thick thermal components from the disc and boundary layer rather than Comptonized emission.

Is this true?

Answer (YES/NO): NO